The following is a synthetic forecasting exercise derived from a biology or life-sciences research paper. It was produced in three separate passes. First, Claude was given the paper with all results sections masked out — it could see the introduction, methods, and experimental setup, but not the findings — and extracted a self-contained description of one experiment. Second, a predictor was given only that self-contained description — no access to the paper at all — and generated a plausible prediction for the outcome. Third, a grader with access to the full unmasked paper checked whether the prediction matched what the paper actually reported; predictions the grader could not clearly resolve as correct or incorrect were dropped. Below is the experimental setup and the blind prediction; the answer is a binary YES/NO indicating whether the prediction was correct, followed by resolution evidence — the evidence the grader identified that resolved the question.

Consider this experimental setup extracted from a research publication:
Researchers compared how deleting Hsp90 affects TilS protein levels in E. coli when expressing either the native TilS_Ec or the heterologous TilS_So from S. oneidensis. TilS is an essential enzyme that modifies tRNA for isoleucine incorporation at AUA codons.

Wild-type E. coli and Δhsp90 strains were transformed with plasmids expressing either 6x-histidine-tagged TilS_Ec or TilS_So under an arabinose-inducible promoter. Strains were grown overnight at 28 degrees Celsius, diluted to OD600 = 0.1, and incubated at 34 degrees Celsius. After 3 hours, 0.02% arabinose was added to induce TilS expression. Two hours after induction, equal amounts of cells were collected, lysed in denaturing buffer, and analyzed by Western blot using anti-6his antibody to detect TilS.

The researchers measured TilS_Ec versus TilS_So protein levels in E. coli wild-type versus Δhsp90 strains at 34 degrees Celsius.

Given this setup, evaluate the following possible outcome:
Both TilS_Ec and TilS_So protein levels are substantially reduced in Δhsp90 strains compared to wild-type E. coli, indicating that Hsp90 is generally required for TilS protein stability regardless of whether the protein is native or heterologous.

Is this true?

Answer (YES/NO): NO